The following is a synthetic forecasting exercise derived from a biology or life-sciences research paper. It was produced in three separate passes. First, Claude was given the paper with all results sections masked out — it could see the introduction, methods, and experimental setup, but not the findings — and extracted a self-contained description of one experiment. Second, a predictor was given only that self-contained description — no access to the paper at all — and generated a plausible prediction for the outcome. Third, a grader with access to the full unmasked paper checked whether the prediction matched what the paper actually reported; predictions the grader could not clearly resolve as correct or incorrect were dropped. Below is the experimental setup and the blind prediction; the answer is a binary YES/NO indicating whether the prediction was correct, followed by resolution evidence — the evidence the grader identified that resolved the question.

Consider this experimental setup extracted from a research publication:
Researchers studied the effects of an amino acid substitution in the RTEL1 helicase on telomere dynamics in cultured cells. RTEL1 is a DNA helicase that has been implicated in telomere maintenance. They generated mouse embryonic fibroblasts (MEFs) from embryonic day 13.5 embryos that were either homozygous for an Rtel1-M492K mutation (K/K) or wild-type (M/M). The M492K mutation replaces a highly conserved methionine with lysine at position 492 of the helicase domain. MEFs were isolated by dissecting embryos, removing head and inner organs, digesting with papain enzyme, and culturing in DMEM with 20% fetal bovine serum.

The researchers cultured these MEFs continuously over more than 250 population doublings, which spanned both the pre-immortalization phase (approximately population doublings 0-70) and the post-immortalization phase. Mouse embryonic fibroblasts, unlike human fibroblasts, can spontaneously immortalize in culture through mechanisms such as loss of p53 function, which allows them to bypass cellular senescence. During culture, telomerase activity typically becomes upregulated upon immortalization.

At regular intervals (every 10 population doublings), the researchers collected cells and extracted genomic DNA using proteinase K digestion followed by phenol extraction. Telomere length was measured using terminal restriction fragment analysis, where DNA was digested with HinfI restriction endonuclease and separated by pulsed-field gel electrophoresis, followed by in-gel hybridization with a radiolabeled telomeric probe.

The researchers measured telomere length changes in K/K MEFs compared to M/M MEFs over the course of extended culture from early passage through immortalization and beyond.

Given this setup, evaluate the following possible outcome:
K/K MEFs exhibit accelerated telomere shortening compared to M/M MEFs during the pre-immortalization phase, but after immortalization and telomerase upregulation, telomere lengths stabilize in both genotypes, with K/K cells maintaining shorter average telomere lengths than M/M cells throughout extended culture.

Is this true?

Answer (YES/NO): NO